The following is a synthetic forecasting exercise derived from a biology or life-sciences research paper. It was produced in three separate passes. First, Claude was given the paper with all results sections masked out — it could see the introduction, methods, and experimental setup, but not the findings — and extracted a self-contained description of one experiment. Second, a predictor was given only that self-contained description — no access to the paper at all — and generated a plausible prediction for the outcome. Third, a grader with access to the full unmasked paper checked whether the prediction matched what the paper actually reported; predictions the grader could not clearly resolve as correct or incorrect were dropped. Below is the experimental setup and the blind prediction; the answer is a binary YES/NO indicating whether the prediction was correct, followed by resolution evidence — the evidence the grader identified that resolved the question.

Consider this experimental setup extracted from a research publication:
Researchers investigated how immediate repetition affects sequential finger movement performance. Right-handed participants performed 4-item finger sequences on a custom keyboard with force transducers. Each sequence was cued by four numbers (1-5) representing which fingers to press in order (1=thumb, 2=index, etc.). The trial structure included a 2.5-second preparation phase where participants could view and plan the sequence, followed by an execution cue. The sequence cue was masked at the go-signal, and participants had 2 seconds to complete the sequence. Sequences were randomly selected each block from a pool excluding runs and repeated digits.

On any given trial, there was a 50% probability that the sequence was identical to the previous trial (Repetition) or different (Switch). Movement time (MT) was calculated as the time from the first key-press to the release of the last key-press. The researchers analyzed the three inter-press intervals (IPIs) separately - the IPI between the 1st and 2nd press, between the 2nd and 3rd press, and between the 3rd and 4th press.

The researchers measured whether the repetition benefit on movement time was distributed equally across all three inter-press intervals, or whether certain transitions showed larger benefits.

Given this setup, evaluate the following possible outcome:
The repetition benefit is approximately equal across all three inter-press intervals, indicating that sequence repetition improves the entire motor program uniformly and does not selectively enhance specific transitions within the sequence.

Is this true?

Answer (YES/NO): NO